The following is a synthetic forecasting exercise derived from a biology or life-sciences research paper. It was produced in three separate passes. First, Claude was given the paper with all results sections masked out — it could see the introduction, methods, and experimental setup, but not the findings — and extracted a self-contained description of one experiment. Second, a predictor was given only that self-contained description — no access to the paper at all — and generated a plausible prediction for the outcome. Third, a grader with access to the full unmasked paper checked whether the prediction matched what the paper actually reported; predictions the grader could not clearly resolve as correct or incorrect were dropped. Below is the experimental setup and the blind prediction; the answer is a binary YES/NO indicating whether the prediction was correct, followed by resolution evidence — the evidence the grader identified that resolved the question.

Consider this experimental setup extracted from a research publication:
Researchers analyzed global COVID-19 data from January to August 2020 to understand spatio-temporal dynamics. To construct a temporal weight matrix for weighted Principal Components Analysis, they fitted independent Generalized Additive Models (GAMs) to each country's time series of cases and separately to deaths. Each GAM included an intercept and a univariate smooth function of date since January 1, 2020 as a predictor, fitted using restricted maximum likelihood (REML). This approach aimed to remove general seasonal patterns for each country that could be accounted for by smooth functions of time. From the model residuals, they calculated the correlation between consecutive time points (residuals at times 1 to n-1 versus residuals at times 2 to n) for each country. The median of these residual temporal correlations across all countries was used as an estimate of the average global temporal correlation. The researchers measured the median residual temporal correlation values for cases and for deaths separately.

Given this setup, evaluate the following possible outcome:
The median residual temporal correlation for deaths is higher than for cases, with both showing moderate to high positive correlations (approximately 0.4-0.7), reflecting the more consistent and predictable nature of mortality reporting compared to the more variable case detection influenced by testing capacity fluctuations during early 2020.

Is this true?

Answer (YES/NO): NO